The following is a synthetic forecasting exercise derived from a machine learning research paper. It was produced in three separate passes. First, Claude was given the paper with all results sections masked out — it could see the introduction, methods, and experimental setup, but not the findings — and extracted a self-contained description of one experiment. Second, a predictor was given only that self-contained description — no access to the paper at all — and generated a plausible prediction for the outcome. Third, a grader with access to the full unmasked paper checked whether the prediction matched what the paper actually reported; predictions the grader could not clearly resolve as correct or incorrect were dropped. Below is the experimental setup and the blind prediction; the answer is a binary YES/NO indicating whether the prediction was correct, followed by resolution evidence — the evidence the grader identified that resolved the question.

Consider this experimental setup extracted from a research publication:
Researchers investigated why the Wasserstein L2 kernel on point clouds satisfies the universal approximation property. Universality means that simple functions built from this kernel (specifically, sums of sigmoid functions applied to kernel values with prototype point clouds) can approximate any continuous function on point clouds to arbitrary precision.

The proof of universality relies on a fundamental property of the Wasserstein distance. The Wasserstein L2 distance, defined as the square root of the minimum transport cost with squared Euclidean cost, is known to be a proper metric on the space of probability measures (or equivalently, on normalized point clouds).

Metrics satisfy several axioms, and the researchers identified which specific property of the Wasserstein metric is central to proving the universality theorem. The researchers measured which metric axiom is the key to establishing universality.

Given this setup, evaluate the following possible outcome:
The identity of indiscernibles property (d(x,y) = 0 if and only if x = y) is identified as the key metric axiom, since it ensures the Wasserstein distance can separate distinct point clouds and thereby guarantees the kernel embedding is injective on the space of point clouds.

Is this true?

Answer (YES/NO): YES